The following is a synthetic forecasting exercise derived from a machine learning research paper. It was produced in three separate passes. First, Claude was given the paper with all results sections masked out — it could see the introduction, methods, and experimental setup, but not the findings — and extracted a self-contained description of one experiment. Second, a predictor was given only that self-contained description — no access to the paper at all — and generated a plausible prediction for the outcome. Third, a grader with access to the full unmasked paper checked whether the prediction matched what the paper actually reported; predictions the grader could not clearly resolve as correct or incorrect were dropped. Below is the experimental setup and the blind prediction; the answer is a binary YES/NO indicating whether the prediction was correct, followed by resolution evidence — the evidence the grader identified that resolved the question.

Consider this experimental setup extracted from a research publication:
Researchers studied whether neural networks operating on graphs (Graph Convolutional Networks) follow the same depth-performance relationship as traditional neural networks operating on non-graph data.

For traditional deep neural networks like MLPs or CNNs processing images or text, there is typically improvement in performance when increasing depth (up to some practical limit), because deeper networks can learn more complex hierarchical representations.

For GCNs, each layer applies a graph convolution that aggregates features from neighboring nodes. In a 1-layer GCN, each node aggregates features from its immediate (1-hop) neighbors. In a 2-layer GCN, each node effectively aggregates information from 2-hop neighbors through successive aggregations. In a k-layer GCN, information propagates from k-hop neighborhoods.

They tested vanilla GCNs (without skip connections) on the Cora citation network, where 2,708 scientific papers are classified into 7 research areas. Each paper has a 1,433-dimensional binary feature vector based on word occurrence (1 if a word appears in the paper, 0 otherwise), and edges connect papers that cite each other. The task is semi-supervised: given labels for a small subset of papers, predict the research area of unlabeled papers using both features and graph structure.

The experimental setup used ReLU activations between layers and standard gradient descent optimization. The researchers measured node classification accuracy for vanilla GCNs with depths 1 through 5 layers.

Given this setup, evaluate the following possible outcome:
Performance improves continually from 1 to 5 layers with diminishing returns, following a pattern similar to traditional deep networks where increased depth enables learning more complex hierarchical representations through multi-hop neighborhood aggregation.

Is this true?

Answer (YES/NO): NO